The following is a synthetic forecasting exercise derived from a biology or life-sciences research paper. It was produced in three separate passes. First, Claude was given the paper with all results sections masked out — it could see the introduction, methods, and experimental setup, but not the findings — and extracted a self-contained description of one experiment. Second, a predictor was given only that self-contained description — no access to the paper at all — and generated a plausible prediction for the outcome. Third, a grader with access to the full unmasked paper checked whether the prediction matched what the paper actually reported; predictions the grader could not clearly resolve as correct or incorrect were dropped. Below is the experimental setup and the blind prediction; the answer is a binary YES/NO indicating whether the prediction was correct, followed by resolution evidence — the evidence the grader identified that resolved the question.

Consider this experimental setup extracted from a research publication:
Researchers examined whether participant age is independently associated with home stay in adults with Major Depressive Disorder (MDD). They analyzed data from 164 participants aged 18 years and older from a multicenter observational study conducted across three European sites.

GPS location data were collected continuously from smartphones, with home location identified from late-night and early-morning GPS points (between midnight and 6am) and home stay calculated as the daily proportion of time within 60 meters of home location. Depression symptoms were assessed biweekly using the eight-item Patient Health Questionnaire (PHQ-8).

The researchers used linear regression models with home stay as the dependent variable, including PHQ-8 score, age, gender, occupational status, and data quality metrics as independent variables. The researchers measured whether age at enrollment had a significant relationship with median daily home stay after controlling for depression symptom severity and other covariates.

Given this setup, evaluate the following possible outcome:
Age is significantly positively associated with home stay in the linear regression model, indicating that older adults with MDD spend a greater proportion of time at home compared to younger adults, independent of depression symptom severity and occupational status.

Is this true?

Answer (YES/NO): YES